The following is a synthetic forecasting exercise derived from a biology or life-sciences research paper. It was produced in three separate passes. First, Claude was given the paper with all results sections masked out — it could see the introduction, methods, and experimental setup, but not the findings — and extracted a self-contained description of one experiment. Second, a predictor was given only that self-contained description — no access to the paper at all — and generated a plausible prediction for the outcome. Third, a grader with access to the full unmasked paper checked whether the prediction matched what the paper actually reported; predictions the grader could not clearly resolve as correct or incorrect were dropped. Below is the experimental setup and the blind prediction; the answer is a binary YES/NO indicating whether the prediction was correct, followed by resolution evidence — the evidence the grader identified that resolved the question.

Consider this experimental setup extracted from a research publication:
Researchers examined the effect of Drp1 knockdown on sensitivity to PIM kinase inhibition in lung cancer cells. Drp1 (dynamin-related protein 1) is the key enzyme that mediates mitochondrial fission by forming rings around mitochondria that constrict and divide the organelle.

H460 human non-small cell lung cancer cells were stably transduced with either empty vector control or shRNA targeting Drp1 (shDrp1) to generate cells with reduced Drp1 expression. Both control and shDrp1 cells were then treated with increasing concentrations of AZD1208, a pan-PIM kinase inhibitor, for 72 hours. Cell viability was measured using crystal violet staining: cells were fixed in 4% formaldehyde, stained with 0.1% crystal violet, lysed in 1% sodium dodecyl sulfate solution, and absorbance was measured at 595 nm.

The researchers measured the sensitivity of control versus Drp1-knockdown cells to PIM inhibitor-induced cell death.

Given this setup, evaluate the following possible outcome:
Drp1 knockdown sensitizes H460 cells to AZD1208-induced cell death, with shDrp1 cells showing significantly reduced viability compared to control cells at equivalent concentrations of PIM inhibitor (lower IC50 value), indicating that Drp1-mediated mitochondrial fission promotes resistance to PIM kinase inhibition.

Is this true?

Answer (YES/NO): NO